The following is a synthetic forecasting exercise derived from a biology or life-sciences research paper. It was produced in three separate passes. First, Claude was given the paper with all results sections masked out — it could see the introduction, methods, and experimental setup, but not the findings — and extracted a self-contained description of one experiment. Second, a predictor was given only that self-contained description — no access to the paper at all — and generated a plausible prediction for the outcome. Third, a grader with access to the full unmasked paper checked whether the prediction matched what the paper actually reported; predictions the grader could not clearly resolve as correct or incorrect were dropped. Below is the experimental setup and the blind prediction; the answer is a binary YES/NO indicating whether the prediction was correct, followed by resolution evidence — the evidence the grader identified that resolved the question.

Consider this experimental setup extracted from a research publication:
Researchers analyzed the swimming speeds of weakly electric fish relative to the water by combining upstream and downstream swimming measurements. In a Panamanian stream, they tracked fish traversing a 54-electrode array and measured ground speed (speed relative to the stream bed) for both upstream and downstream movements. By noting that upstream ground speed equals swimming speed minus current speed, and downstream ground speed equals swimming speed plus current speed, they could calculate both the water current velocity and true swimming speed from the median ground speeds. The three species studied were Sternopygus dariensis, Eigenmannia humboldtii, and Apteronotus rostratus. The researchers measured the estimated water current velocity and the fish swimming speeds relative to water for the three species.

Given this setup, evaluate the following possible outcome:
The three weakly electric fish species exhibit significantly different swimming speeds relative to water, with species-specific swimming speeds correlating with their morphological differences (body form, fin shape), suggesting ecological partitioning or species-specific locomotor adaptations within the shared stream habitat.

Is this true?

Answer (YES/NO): NO